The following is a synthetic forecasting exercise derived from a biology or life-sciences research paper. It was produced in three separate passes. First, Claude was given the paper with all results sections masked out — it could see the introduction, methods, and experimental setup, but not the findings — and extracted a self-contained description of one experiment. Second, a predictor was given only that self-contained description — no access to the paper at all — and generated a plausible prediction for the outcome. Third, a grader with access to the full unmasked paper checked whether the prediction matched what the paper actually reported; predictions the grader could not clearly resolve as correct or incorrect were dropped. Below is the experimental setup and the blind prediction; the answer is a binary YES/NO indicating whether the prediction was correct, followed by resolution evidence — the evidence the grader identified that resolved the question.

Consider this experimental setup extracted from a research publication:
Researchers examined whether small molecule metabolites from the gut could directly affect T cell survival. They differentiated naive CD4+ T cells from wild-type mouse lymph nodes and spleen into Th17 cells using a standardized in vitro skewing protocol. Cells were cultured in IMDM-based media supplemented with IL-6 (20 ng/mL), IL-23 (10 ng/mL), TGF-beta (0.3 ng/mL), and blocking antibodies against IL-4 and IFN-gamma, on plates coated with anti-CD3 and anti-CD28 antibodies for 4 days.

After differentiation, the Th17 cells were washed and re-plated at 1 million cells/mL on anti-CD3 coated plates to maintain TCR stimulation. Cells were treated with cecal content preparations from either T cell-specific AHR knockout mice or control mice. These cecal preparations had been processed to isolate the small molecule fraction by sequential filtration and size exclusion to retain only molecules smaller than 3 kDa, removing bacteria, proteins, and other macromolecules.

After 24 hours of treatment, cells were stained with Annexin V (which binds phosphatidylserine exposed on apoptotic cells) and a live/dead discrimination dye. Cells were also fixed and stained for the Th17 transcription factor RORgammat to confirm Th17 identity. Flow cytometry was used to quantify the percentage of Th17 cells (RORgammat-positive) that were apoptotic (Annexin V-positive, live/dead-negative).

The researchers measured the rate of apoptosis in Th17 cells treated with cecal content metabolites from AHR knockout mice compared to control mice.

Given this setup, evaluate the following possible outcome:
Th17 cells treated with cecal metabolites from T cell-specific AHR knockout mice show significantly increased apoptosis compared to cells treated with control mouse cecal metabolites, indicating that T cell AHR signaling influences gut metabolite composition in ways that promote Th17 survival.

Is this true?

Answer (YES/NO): YES